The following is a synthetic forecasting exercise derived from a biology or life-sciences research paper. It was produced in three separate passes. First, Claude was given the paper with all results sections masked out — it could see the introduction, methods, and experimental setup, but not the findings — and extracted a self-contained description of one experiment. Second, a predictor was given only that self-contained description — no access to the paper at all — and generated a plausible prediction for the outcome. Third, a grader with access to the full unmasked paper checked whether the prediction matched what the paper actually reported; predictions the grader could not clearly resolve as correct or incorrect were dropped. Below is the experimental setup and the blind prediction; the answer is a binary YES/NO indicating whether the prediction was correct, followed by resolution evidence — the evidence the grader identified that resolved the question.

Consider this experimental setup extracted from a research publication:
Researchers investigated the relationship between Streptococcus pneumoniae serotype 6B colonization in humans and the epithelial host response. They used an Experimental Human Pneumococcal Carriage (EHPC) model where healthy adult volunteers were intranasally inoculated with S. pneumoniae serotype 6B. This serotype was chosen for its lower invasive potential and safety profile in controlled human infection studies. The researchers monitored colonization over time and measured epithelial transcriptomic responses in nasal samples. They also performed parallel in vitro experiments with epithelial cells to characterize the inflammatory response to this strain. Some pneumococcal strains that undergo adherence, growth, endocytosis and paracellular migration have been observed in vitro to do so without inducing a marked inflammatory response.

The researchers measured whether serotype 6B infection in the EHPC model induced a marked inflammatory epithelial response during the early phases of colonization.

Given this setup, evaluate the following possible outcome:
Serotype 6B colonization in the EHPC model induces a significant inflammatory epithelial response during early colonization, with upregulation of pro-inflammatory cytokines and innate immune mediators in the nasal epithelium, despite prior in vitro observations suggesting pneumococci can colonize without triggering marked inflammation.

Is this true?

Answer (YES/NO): NO